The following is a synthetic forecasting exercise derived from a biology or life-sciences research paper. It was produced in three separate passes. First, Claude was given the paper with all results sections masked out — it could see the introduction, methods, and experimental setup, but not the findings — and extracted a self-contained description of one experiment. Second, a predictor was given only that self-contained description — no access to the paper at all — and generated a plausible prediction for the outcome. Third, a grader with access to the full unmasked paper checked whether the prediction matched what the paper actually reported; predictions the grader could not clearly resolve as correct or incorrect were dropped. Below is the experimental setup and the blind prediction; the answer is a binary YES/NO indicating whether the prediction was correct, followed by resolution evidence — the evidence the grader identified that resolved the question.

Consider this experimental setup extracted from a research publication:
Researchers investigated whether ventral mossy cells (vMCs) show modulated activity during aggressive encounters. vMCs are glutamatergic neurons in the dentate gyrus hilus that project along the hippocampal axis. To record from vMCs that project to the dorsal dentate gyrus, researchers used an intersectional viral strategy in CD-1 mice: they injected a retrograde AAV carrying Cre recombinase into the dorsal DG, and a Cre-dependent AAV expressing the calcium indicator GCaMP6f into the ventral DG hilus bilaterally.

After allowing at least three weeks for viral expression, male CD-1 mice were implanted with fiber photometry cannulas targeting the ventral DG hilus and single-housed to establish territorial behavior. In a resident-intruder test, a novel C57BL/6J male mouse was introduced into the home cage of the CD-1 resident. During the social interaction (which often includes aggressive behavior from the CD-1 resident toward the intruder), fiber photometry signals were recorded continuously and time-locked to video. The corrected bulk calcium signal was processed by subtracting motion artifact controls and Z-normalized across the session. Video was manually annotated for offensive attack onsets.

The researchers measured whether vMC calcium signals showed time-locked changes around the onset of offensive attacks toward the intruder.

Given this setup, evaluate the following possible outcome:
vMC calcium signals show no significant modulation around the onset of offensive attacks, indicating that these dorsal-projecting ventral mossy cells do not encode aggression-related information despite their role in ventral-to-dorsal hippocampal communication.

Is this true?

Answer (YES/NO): YES